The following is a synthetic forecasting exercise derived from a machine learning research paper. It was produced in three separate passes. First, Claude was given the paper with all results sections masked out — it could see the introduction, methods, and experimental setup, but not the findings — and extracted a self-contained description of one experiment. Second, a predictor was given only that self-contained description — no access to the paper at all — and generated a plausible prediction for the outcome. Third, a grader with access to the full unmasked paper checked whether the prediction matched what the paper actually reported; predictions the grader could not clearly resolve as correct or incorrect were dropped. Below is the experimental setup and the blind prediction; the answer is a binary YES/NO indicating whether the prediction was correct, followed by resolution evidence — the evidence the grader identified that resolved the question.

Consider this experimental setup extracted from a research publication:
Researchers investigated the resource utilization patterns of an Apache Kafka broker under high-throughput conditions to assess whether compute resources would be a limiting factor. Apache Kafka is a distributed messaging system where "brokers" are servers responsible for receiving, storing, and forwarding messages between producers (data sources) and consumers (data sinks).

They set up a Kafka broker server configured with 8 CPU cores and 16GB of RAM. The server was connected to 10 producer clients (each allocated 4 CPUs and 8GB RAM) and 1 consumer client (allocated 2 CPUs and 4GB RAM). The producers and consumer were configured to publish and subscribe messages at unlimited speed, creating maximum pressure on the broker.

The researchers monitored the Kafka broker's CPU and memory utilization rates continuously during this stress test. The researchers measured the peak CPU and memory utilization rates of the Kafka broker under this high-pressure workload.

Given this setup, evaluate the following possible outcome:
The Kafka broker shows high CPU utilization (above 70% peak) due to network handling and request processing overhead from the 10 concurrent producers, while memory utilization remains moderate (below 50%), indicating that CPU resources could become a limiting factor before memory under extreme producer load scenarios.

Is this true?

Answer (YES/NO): NO